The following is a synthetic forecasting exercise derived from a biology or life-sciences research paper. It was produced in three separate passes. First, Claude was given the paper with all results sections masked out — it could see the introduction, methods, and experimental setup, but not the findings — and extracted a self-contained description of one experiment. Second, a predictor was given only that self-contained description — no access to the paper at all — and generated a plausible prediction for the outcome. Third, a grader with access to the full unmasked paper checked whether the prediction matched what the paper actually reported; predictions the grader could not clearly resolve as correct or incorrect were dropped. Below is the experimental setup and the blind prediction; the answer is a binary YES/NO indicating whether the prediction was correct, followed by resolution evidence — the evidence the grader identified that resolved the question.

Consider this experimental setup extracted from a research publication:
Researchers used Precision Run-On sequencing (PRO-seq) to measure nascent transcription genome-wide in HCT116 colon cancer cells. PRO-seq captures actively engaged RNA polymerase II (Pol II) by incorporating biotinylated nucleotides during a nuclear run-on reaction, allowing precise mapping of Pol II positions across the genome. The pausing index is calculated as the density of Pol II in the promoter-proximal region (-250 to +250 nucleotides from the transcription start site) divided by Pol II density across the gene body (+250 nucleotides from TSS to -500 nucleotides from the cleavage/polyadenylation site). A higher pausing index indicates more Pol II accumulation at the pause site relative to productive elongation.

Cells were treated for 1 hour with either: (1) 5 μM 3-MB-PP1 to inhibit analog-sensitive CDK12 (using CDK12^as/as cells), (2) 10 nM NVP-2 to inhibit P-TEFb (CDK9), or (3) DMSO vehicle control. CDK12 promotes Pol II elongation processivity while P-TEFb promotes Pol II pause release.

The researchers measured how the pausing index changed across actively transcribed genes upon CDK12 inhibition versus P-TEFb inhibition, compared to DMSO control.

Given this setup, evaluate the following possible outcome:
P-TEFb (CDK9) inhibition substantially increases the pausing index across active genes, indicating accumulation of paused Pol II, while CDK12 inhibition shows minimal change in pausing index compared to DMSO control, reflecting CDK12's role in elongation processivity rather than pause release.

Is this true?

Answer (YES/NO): NO